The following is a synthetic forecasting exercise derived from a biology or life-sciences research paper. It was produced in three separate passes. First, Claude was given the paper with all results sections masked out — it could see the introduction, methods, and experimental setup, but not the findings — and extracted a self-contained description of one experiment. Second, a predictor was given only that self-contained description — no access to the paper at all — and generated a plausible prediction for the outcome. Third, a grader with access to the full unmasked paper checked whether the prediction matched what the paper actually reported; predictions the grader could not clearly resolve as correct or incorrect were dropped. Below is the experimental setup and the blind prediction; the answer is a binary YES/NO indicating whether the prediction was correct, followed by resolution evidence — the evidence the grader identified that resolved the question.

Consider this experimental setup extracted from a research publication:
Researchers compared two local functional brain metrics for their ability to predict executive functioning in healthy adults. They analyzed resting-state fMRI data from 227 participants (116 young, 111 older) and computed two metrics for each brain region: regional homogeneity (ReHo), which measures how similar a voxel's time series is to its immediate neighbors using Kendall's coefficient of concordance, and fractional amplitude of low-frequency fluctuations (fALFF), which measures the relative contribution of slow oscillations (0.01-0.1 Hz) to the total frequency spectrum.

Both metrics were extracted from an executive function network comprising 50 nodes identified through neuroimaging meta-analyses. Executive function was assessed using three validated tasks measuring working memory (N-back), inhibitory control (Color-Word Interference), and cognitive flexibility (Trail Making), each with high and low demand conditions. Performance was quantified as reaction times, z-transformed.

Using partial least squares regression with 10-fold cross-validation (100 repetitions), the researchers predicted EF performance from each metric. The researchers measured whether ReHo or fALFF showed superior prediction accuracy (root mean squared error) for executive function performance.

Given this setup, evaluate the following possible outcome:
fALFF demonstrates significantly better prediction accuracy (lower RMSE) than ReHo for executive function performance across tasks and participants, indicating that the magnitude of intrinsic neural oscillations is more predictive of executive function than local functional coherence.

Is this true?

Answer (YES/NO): YES